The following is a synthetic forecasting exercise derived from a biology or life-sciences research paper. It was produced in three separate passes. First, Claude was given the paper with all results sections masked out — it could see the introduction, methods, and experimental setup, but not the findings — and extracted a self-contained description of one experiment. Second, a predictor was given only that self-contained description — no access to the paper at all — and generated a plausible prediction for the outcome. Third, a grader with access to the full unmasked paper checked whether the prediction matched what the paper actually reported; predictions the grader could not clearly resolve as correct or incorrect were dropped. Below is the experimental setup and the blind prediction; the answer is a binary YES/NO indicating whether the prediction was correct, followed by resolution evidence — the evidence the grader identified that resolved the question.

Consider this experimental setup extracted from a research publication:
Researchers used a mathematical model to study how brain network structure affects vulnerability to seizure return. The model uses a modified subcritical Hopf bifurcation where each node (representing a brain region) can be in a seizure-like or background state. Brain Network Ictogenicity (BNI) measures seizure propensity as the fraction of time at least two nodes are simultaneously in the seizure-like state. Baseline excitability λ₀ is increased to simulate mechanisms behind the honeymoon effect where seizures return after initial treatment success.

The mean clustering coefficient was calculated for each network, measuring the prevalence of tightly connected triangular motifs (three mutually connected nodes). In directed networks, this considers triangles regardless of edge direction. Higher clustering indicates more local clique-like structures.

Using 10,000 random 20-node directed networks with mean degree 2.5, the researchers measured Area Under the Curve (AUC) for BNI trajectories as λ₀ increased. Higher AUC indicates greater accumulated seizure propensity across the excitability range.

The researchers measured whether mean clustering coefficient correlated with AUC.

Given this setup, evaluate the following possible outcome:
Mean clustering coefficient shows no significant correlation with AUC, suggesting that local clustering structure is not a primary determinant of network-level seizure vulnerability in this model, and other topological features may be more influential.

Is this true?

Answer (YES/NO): YES